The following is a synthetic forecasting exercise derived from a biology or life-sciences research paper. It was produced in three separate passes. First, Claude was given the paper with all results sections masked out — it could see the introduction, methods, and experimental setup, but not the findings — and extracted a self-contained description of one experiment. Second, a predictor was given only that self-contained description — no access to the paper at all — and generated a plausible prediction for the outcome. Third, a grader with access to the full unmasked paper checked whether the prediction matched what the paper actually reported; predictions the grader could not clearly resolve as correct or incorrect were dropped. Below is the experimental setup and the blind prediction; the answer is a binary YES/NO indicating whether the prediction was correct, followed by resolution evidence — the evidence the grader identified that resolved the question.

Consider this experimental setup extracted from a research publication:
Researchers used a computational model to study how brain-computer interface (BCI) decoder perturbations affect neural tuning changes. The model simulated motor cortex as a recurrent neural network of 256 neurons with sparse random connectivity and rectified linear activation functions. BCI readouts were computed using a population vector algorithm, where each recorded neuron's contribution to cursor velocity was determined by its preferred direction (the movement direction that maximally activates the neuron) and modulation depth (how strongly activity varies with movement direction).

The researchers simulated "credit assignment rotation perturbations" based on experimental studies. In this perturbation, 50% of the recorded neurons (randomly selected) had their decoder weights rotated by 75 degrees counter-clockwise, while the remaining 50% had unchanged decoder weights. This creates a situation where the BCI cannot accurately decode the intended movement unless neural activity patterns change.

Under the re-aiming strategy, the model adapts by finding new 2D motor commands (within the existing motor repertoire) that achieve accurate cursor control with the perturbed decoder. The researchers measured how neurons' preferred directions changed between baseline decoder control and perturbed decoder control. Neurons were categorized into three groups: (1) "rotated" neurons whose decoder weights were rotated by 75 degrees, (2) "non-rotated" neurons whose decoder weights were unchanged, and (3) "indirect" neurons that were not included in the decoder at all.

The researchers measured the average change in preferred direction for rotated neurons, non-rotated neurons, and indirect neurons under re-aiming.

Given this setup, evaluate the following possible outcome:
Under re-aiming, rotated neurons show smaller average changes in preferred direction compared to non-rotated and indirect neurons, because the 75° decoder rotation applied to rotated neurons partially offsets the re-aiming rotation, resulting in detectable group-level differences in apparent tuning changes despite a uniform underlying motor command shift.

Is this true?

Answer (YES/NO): NO